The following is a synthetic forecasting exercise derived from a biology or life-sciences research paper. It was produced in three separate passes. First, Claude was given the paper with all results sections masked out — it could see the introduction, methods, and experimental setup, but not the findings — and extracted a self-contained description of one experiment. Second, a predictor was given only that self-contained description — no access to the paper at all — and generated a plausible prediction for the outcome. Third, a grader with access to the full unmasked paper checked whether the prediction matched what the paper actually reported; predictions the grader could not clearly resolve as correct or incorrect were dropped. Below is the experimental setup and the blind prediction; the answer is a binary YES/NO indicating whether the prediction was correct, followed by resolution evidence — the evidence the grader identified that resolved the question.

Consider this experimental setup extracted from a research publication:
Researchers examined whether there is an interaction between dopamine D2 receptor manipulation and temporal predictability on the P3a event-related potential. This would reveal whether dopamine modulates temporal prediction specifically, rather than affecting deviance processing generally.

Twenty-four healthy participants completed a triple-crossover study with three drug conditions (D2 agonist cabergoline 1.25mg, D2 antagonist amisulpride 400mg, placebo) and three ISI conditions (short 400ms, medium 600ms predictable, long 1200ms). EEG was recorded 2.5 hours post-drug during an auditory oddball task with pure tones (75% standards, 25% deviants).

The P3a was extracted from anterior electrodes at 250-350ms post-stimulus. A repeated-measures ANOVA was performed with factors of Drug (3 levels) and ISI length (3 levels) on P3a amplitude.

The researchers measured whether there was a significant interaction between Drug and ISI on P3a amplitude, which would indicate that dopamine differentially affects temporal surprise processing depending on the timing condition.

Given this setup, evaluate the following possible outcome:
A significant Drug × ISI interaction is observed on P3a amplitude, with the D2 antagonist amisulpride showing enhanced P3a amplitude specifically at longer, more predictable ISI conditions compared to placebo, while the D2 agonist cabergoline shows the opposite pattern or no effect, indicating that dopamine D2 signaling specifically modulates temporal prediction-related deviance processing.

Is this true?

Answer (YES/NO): NO